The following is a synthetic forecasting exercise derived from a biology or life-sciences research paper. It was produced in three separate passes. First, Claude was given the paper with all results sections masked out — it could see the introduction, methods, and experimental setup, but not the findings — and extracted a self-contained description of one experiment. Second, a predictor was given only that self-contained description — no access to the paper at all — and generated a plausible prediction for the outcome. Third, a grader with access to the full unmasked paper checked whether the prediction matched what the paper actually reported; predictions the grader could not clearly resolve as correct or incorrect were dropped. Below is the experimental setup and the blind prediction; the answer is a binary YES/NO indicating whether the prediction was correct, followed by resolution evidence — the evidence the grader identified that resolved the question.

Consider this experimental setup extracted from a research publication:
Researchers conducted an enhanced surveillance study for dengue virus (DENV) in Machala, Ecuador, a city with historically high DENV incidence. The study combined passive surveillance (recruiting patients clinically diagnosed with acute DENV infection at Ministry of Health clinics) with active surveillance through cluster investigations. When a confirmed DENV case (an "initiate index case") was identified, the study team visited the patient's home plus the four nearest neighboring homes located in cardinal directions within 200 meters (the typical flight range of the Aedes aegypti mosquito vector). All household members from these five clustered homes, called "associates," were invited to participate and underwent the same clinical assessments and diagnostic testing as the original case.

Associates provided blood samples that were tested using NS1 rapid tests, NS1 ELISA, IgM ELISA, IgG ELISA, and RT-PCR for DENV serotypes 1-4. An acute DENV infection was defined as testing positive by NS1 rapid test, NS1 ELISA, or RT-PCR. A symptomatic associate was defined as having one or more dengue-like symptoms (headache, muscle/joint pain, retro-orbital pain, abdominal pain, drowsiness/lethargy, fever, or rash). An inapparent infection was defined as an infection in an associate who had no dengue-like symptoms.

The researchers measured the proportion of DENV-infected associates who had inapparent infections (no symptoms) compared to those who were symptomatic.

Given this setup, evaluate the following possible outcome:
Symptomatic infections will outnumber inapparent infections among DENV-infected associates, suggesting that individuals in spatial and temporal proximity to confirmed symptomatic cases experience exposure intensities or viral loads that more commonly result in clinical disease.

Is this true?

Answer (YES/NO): YES